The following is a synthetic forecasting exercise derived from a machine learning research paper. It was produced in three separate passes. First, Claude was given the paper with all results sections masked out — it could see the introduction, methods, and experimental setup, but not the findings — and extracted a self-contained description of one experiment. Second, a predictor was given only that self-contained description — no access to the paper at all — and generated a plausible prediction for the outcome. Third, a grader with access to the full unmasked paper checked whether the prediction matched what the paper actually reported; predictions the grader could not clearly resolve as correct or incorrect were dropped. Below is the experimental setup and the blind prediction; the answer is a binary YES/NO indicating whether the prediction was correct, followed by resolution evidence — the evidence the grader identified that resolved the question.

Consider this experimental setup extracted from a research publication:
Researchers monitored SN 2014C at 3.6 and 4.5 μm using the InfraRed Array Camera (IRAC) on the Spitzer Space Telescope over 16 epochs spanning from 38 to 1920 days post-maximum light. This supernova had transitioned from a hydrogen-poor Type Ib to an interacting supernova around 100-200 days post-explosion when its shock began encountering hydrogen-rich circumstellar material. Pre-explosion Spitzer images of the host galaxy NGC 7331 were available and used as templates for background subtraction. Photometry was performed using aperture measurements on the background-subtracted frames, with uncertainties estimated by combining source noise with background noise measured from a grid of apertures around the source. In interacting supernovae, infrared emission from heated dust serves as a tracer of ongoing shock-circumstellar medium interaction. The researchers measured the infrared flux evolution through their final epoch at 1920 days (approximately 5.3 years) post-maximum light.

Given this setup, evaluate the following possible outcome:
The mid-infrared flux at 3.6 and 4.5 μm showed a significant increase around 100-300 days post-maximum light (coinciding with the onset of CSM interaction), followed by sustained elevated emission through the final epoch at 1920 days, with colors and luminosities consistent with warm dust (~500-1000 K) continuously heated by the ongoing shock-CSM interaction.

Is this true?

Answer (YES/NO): NO